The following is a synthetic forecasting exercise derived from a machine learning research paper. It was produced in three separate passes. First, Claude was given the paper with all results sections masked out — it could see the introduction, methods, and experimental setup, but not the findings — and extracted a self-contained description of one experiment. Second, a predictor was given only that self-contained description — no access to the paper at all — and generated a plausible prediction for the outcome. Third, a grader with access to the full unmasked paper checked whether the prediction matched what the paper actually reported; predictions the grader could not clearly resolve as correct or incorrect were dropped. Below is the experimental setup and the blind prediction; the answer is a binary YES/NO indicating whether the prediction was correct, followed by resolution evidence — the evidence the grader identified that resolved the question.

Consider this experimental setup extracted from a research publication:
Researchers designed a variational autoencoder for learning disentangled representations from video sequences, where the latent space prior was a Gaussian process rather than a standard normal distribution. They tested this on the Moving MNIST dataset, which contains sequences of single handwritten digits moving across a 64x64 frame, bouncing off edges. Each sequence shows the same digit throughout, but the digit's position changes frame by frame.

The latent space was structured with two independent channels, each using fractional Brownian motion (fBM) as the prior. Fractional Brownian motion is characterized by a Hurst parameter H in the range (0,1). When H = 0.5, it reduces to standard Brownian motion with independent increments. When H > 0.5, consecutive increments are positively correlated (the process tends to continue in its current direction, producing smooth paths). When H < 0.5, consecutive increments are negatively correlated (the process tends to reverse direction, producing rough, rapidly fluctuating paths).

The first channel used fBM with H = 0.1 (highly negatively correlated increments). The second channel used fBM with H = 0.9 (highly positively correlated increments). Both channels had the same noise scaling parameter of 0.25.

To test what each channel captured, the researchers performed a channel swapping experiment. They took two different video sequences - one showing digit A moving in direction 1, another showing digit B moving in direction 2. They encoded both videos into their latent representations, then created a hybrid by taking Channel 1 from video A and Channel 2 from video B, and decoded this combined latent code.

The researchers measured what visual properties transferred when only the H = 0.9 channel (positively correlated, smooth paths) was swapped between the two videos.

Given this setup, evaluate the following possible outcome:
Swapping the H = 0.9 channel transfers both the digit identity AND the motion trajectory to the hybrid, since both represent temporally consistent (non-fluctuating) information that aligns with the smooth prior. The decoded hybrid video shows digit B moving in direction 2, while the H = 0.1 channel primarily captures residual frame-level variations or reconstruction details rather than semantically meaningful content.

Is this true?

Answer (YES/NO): NO